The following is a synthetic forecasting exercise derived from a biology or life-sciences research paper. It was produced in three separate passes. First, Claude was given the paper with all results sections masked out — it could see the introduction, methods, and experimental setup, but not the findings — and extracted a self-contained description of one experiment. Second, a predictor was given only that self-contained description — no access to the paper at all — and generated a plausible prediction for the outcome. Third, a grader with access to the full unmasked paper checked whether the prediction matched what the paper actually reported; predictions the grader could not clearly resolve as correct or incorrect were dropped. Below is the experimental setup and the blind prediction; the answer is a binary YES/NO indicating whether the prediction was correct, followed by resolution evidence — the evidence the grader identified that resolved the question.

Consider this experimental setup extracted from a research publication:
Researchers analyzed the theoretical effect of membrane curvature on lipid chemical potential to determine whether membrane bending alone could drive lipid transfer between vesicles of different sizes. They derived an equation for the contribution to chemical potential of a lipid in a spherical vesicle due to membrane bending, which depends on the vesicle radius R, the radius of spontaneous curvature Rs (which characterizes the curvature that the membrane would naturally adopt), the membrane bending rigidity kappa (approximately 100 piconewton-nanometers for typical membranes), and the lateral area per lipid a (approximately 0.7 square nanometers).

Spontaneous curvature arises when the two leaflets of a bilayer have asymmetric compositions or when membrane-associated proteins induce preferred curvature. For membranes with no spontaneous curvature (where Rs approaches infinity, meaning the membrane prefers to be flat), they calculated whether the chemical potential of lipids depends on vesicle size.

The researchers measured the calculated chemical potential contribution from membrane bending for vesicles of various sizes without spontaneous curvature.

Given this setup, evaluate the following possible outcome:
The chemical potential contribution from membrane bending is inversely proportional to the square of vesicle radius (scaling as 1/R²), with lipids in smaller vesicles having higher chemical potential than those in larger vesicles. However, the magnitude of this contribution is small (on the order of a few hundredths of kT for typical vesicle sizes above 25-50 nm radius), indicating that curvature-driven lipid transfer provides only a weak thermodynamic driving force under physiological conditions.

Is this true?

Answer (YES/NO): NO